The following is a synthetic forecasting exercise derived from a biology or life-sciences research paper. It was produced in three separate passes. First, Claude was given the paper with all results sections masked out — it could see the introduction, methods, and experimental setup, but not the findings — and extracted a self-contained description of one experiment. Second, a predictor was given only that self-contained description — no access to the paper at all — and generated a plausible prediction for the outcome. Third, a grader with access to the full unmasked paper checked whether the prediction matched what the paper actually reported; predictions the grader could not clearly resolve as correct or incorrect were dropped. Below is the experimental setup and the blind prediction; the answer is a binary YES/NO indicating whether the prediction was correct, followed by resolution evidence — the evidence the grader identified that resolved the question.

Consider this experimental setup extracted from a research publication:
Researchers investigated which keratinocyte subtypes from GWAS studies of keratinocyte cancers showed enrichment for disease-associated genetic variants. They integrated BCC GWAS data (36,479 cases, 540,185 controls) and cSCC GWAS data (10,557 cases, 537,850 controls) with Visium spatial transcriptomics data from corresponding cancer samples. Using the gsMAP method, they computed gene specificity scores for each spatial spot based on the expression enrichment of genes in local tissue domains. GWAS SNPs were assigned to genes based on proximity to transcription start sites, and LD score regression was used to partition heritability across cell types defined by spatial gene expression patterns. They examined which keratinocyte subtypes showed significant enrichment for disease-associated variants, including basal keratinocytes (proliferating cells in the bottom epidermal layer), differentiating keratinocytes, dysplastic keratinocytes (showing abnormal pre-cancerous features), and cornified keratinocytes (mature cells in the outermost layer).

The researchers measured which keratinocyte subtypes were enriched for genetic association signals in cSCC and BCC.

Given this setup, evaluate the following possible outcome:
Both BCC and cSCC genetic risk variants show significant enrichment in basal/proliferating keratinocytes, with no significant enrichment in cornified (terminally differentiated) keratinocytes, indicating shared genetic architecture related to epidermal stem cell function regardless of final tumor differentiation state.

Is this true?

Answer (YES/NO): NO